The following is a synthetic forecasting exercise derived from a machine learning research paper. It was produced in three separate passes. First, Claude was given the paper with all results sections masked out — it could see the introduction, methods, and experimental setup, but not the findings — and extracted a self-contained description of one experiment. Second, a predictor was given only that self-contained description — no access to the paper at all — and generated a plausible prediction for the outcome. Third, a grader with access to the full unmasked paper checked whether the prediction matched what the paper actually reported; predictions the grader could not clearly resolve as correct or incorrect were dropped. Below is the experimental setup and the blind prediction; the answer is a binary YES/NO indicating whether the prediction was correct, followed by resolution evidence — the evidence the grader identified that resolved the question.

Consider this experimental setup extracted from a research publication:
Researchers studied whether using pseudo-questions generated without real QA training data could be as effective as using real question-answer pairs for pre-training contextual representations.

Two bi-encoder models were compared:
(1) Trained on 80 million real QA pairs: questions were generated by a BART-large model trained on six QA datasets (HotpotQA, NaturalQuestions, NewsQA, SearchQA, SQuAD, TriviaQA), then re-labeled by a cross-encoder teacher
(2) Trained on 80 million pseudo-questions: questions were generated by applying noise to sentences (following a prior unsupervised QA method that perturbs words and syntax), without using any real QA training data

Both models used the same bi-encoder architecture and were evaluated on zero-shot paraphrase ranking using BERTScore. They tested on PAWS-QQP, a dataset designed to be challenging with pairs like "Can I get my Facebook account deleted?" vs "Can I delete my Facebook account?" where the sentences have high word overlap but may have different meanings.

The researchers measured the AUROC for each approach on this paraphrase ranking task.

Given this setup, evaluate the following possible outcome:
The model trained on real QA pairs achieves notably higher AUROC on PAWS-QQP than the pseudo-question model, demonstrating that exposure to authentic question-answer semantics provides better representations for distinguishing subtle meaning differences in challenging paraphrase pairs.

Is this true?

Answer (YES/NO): YES